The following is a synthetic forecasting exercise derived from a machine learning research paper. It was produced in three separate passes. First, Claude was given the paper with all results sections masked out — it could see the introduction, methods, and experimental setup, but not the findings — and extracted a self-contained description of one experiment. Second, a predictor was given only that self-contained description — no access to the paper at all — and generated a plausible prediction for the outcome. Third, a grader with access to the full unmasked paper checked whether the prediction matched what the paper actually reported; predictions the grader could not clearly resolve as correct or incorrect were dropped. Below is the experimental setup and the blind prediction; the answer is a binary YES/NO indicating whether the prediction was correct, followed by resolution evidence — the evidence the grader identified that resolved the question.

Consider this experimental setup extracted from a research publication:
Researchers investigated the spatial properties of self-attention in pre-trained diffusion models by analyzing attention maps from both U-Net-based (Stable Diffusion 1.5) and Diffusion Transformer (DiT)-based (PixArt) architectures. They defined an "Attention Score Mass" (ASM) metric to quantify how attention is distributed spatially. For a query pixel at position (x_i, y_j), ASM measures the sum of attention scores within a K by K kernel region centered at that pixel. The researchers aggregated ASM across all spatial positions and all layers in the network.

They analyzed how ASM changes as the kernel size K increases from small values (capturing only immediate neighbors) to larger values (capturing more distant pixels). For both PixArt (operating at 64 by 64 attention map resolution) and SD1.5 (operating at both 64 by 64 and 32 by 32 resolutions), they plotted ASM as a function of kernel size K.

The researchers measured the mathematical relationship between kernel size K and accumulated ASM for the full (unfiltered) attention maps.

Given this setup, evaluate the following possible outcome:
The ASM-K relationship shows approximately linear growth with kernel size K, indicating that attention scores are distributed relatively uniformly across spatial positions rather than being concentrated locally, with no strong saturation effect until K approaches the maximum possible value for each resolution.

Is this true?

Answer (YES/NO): NO